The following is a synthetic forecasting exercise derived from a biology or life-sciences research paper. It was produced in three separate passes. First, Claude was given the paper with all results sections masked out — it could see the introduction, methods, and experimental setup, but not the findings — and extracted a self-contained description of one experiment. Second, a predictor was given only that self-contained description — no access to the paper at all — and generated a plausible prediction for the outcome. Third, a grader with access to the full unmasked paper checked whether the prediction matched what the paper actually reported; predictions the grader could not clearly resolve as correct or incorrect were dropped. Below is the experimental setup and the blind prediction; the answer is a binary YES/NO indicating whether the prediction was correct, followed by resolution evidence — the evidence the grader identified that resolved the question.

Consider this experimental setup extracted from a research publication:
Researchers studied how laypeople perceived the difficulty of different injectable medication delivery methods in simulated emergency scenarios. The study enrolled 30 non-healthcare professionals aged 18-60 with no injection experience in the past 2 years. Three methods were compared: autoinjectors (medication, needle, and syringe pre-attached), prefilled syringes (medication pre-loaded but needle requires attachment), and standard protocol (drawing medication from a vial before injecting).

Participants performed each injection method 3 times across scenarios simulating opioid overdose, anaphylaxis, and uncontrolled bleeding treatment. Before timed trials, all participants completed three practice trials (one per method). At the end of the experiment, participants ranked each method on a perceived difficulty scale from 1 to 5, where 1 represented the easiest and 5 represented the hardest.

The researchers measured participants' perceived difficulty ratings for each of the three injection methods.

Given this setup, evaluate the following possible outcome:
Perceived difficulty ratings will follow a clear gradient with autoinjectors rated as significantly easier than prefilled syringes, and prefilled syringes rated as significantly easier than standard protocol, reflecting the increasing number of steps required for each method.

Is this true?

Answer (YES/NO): YES